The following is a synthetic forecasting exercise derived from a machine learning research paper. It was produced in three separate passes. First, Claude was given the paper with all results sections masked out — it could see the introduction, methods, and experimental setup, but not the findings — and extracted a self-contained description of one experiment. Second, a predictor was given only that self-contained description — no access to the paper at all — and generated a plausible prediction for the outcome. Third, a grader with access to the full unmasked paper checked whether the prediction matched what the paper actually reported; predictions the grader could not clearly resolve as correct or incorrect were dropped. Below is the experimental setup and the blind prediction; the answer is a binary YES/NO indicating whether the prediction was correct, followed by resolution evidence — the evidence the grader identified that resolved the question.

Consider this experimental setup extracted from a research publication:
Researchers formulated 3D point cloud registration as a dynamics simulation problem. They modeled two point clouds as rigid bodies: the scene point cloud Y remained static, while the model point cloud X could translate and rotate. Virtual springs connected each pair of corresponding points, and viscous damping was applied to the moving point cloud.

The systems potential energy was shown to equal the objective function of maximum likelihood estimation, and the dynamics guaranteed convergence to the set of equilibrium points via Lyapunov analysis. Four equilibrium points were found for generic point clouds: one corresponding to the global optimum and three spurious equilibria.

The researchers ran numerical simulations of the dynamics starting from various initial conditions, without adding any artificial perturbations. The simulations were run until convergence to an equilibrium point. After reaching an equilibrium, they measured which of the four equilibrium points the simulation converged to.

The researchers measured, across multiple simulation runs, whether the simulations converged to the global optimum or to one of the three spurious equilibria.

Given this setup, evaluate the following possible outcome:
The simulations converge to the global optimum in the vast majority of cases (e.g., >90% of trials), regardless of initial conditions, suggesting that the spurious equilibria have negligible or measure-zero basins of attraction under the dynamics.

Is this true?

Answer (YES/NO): YES